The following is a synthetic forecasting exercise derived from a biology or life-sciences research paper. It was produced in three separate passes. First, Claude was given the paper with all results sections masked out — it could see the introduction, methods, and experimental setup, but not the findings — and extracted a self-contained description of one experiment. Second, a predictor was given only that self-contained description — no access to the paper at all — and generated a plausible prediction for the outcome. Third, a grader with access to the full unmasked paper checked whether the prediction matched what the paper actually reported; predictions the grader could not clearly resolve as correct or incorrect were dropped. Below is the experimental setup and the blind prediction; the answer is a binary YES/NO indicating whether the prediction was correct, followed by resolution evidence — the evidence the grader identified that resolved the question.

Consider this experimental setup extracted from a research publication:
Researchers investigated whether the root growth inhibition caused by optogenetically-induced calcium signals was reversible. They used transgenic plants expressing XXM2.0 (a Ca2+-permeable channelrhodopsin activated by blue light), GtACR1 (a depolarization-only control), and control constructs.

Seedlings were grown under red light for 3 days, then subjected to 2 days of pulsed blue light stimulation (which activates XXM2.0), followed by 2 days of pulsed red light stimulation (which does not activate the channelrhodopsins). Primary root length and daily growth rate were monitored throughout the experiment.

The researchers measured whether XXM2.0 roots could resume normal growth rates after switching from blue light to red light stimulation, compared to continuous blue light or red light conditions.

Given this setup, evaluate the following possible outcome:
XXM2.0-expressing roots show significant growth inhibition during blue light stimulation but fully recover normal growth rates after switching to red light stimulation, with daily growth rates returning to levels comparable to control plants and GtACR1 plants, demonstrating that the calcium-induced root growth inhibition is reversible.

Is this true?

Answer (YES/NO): YES